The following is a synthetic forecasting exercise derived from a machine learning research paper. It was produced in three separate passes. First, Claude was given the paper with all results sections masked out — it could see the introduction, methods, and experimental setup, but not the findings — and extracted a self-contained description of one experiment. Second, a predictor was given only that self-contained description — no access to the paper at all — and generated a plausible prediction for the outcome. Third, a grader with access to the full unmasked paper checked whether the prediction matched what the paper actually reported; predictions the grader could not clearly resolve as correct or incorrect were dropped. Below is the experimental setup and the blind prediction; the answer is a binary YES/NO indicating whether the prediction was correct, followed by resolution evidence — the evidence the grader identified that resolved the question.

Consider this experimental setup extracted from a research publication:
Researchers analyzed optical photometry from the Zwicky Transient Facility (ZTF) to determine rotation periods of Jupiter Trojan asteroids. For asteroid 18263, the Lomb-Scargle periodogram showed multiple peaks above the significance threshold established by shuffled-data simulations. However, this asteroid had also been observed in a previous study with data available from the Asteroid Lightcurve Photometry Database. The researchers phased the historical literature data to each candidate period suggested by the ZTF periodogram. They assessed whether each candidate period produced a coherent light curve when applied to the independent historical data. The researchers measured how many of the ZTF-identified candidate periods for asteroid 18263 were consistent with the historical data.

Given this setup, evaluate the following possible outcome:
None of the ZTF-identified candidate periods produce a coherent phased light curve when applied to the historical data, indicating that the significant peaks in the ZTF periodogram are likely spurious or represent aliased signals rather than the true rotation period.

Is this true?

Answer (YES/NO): NO